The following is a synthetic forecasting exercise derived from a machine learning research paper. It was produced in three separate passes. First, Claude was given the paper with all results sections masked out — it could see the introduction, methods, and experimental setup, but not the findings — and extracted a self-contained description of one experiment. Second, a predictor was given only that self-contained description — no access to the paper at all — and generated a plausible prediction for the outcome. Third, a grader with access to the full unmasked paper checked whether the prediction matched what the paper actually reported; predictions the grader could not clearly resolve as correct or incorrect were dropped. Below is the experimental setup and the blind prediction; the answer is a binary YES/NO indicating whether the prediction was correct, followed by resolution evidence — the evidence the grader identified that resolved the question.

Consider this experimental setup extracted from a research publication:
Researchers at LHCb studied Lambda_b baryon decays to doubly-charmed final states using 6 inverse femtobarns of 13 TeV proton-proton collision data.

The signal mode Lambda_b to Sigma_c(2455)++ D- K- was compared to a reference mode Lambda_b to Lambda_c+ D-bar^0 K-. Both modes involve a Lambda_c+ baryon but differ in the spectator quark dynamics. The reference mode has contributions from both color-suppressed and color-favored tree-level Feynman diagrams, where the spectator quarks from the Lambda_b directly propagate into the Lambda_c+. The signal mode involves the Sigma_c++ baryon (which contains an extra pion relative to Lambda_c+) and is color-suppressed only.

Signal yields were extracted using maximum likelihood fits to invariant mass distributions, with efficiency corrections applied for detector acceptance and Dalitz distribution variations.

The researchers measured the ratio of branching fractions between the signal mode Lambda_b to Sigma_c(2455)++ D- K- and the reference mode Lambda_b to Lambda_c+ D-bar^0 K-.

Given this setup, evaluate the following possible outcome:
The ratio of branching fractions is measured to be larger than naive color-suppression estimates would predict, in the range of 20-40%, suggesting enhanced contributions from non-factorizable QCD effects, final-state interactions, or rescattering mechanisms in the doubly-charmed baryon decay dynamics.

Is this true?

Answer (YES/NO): YES